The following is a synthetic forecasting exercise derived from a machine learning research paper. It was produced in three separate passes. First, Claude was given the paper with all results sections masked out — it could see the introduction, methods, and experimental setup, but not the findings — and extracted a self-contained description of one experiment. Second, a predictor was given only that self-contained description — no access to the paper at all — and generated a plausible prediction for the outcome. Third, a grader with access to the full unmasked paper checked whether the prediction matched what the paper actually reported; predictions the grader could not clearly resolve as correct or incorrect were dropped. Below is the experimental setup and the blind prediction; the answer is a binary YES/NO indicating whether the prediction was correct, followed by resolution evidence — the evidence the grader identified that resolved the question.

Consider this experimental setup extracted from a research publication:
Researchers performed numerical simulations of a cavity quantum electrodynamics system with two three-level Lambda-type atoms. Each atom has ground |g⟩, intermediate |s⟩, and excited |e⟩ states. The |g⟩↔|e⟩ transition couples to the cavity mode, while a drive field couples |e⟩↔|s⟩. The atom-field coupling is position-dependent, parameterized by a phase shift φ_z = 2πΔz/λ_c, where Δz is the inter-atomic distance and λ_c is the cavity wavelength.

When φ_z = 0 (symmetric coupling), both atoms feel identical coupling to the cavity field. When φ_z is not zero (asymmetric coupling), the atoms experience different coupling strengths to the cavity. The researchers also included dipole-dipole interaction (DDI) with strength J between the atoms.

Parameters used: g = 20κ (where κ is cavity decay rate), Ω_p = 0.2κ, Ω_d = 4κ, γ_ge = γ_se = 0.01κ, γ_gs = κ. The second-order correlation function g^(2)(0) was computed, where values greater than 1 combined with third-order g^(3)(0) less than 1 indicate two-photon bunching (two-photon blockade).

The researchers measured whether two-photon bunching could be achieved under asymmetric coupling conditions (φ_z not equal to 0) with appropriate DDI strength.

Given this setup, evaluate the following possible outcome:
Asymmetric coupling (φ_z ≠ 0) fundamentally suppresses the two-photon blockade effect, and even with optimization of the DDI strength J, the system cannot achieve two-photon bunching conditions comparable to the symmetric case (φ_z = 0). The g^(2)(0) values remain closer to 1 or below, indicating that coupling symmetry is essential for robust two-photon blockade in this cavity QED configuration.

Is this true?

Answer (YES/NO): NO